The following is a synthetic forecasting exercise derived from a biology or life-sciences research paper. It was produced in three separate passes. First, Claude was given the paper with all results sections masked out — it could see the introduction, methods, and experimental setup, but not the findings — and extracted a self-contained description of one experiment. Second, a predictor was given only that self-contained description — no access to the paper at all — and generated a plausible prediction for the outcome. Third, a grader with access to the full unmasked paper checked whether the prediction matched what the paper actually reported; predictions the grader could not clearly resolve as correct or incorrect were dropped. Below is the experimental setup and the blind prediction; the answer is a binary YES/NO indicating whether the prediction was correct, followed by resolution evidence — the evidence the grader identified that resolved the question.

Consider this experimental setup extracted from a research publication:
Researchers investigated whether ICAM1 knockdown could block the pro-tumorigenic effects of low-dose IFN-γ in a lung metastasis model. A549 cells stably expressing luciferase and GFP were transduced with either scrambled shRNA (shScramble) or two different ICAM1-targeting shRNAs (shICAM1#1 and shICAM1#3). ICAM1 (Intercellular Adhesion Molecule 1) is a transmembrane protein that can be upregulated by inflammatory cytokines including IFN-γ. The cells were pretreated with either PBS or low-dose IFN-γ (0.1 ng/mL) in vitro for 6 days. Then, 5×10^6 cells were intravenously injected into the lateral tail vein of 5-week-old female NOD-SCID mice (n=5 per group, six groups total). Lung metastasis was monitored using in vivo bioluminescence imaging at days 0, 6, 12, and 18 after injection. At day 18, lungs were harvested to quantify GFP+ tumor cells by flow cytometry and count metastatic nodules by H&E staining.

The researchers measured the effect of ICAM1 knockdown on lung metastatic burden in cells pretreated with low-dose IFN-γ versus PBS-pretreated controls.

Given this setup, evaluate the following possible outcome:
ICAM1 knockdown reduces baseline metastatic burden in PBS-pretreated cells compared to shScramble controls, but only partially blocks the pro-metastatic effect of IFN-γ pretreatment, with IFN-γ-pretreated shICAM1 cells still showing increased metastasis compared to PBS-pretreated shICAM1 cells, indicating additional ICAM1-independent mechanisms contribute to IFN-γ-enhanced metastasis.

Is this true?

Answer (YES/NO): NO